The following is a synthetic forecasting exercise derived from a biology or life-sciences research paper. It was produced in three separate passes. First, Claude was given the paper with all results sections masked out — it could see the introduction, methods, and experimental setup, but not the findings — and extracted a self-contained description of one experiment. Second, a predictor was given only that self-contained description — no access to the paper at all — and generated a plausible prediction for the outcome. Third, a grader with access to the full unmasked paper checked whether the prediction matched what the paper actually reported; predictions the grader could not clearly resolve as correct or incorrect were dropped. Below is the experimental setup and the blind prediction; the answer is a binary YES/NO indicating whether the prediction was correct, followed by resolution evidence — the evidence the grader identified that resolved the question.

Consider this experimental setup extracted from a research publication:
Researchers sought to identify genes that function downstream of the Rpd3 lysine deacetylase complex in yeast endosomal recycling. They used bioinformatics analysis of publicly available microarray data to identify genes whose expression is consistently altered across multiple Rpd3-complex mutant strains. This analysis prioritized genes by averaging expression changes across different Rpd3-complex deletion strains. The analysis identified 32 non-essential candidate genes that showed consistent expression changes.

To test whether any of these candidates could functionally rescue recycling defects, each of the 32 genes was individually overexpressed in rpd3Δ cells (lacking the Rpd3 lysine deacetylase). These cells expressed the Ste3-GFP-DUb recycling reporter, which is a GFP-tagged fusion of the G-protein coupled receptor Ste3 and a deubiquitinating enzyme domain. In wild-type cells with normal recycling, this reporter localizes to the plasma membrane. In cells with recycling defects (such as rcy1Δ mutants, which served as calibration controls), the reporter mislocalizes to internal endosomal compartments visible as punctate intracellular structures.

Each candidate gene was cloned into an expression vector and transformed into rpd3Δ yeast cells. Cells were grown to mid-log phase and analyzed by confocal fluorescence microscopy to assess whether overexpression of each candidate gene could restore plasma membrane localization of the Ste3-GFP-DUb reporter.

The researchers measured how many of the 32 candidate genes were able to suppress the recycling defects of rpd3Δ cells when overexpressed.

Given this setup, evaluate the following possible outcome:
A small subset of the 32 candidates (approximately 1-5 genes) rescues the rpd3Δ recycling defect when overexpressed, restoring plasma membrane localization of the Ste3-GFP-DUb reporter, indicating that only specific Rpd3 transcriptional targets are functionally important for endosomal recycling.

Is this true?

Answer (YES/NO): YES